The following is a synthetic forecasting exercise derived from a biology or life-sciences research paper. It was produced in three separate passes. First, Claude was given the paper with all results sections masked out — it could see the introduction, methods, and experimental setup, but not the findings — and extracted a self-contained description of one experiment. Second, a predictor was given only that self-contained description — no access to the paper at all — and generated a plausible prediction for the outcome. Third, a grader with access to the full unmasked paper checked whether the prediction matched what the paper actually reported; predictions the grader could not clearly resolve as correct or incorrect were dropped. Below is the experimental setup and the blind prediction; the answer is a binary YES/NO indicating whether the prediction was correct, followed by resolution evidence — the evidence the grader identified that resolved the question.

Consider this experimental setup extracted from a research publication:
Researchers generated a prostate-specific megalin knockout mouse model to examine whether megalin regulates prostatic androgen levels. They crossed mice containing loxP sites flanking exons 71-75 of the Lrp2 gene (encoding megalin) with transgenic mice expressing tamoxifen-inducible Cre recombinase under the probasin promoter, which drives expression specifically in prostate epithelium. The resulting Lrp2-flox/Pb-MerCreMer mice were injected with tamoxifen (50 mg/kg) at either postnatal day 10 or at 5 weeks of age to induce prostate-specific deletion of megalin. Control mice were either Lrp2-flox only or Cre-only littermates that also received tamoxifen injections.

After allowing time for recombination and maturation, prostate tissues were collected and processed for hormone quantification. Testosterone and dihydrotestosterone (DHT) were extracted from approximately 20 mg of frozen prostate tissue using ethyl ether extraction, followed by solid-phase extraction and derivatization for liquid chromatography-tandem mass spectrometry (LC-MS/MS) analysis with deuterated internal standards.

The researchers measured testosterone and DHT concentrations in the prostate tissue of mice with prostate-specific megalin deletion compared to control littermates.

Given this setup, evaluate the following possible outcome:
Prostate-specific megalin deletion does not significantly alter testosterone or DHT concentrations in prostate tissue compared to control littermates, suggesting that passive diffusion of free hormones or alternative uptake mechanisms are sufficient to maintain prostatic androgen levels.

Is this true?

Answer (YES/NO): NO